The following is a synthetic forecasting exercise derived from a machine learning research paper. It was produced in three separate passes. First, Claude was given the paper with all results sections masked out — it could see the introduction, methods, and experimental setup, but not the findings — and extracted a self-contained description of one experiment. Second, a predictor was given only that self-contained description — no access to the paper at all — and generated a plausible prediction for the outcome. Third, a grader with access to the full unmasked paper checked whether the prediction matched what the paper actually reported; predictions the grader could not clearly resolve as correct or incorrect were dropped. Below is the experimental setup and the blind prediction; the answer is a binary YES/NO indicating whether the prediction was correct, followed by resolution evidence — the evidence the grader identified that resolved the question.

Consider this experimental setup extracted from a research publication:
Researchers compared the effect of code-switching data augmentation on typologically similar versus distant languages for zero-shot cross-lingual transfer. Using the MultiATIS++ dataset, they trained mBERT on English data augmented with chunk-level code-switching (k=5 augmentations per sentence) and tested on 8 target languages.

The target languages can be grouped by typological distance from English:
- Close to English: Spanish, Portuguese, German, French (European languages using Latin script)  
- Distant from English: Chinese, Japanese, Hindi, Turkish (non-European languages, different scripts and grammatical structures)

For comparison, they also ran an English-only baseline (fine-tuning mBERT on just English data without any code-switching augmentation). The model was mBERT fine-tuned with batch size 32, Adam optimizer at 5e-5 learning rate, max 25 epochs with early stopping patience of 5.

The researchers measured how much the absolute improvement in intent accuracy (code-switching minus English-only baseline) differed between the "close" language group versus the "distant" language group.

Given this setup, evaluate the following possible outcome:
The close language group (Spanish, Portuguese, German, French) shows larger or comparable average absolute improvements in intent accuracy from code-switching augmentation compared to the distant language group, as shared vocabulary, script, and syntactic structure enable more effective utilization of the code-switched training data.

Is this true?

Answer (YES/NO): NO